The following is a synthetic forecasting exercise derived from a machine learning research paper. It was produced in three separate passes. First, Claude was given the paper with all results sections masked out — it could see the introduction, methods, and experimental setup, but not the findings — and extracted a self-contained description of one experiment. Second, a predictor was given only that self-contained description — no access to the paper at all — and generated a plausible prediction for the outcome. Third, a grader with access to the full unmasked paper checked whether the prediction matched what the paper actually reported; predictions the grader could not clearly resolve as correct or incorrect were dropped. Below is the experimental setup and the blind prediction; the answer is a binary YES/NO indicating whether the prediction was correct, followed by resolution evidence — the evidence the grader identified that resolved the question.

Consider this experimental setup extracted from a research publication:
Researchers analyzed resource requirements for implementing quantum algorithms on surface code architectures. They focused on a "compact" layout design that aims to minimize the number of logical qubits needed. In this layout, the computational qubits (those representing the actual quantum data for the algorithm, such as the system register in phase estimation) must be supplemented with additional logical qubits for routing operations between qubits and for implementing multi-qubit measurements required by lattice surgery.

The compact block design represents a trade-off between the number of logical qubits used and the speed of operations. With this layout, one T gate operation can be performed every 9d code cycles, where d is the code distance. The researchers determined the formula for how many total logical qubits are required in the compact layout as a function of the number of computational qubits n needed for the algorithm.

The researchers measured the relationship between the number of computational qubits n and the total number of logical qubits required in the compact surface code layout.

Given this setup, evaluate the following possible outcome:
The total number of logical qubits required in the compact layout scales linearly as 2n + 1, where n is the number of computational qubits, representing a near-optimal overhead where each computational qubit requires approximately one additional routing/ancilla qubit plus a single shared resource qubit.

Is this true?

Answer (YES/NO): NO